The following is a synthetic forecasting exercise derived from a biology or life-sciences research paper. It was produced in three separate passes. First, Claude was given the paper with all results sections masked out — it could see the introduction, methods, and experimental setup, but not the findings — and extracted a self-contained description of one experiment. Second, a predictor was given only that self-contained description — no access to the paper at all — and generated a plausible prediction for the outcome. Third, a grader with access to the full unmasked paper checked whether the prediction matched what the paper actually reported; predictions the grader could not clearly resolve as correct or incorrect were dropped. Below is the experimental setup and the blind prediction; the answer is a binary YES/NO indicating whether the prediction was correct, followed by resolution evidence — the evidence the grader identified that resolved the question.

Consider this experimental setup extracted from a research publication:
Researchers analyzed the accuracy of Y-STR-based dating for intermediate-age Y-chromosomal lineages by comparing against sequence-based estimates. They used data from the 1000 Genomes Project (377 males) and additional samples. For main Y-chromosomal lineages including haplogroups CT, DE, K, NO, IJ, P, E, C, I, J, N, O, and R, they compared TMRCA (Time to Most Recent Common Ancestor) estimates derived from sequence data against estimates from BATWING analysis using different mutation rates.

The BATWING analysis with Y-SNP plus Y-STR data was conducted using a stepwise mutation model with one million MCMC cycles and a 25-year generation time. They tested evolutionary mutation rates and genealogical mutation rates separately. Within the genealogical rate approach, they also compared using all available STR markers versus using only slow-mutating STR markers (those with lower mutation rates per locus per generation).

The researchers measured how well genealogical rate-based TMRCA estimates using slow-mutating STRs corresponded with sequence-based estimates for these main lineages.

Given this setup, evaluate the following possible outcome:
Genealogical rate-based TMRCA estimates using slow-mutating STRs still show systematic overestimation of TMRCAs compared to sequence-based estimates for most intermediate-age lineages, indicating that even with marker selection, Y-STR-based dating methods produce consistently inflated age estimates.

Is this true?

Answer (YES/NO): NO